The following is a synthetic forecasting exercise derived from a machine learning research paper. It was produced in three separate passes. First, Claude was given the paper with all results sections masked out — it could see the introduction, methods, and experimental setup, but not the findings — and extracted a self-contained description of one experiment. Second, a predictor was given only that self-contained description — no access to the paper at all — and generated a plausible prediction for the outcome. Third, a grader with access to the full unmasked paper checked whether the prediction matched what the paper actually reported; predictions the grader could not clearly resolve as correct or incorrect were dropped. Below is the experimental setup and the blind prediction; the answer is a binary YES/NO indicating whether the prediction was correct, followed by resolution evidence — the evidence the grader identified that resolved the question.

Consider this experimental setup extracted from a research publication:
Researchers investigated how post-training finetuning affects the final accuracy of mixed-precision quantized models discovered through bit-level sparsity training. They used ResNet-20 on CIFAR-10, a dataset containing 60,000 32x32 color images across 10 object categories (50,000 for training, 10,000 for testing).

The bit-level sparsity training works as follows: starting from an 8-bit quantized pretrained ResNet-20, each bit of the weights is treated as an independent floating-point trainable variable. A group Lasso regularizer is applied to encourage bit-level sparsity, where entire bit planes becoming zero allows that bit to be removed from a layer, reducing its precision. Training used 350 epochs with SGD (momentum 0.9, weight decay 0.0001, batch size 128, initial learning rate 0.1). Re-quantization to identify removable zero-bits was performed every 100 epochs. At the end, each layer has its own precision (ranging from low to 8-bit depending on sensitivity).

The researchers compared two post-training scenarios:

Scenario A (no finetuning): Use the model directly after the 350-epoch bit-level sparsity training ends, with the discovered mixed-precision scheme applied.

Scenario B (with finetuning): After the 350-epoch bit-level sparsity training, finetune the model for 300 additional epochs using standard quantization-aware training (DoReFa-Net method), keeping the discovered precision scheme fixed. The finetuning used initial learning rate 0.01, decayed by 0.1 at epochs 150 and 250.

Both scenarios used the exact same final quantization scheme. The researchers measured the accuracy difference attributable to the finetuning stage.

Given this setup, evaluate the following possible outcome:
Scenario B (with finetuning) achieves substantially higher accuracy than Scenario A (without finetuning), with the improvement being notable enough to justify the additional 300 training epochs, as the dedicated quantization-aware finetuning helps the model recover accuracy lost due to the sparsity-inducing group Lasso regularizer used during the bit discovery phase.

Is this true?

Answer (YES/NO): YES